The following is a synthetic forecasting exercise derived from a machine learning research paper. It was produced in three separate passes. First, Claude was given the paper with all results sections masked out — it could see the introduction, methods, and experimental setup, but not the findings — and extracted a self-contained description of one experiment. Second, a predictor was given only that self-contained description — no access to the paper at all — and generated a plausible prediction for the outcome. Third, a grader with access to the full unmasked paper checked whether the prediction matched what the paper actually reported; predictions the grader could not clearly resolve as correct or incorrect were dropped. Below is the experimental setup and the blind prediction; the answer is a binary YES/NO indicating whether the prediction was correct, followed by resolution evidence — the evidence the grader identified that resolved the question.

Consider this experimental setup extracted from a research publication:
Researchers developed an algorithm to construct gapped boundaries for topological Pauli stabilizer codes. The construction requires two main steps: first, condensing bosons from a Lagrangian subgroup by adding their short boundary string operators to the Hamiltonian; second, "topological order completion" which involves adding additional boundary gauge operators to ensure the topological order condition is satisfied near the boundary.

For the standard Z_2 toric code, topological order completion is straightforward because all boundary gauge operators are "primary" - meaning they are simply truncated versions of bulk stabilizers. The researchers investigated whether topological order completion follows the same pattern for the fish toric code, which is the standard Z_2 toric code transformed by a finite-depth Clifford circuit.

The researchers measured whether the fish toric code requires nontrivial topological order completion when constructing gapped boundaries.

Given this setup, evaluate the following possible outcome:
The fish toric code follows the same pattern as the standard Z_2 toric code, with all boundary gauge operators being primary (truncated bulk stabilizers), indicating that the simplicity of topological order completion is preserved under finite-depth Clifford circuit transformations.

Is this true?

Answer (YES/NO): NO